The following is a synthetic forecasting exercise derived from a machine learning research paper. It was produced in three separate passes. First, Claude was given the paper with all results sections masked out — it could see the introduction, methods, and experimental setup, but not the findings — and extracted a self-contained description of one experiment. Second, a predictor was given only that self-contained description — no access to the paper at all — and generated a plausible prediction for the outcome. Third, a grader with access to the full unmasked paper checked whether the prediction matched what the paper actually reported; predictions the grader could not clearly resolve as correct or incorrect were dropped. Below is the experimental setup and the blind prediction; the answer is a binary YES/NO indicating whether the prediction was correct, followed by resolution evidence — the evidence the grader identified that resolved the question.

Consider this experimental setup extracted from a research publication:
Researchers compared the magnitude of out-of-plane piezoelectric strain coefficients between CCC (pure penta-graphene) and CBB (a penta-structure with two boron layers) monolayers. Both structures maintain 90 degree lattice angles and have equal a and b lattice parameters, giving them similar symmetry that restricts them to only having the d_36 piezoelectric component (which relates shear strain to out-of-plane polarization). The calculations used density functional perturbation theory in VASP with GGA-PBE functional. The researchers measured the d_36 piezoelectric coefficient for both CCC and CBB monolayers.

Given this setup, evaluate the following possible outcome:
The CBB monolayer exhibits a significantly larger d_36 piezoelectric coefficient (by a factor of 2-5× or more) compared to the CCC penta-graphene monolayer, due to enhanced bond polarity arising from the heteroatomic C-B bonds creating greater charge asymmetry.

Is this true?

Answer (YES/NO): YES